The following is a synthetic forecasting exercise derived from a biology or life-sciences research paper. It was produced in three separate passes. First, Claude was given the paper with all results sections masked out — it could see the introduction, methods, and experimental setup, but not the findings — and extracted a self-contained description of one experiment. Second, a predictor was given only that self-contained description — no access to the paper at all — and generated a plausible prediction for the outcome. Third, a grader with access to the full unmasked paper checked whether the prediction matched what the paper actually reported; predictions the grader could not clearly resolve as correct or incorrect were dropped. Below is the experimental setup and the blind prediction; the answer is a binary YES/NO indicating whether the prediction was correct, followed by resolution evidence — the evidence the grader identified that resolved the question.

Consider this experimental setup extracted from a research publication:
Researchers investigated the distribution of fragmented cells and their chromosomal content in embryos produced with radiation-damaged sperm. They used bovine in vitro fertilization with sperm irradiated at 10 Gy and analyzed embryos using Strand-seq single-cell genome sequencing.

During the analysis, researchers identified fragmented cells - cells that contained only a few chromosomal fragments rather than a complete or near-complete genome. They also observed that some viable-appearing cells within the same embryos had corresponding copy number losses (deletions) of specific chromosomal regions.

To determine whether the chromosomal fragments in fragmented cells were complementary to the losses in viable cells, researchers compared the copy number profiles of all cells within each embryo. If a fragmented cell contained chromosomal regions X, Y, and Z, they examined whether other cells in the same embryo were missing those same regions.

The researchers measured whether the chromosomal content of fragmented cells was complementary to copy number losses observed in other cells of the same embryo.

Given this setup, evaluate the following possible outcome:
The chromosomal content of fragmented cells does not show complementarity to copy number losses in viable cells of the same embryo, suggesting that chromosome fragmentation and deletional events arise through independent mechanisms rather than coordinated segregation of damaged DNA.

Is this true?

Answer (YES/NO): NO